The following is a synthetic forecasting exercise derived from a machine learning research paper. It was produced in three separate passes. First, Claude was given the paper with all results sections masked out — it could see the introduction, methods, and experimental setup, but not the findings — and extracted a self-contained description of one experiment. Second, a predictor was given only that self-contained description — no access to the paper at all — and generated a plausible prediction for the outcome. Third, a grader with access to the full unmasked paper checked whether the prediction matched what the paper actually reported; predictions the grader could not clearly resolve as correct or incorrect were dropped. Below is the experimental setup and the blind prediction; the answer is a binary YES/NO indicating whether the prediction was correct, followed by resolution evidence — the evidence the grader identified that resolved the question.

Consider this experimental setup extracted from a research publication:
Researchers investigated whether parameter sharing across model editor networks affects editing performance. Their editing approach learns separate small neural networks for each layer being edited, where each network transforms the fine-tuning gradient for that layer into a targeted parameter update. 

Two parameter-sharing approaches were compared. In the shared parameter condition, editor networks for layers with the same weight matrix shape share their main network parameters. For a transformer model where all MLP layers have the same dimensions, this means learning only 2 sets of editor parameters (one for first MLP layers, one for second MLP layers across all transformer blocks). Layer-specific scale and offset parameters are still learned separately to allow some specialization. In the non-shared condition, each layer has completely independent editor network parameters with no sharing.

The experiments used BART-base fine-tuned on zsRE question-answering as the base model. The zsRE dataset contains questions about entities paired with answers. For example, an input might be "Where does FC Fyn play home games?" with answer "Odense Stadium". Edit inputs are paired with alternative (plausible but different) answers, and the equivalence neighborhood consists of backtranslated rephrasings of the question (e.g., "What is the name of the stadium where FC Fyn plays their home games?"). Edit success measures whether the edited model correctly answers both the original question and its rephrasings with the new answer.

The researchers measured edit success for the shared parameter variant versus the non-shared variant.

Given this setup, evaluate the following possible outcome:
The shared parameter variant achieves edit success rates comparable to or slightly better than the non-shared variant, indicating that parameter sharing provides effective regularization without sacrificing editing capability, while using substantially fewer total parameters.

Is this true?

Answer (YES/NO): YES